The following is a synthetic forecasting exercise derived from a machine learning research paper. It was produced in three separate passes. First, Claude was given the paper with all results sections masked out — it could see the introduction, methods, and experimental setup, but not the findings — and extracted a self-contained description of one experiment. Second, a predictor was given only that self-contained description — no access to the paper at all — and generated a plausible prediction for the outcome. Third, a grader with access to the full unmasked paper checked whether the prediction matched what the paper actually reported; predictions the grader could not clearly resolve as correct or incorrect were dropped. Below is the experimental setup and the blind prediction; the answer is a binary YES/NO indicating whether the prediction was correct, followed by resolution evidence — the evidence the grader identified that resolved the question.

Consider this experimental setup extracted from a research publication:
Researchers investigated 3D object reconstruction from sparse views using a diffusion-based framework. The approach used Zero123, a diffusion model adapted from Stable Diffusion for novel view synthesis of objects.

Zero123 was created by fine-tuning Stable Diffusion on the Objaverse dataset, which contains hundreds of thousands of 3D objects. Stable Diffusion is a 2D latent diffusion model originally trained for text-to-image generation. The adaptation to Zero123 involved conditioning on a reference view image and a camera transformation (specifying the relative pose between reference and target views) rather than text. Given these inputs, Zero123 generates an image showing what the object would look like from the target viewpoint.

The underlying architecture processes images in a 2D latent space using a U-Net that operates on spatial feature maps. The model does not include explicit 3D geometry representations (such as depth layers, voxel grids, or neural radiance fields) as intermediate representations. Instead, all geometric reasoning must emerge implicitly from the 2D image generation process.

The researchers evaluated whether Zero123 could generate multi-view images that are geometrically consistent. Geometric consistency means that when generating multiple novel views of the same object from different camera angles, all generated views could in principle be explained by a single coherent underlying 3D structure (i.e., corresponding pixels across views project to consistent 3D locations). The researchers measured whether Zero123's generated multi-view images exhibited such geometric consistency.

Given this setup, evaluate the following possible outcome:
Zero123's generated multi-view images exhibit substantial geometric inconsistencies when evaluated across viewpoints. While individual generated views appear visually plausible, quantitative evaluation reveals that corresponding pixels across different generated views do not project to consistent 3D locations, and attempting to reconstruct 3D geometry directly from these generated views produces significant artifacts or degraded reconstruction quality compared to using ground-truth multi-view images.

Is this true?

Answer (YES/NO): YES